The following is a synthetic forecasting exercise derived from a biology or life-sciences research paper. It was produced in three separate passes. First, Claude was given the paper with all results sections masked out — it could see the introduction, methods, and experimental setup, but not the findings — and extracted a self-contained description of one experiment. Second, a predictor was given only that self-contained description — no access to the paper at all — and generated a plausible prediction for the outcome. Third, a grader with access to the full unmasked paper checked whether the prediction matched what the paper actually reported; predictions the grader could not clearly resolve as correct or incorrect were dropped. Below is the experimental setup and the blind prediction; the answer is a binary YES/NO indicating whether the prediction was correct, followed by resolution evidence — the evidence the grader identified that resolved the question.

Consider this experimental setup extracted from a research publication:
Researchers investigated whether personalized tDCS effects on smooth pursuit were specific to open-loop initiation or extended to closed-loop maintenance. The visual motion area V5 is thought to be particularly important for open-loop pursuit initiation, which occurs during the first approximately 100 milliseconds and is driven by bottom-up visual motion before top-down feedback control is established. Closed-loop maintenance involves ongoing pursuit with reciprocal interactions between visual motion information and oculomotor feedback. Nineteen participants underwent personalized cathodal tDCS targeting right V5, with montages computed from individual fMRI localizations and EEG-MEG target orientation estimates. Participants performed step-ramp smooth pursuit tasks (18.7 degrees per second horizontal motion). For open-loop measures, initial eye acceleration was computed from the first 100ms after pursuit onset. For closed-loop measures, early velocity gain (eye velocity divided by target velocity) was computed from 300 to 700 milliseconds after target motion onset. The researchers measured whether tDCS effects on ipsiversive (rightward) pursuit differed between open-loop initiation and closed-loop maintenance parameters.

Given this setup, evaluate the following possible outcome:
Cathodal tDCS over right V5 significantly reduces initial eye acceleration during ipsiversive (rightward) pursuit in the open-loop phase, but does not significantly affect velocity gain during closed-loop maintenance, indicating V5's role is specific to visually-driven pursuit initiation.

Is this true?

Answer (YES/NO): NO